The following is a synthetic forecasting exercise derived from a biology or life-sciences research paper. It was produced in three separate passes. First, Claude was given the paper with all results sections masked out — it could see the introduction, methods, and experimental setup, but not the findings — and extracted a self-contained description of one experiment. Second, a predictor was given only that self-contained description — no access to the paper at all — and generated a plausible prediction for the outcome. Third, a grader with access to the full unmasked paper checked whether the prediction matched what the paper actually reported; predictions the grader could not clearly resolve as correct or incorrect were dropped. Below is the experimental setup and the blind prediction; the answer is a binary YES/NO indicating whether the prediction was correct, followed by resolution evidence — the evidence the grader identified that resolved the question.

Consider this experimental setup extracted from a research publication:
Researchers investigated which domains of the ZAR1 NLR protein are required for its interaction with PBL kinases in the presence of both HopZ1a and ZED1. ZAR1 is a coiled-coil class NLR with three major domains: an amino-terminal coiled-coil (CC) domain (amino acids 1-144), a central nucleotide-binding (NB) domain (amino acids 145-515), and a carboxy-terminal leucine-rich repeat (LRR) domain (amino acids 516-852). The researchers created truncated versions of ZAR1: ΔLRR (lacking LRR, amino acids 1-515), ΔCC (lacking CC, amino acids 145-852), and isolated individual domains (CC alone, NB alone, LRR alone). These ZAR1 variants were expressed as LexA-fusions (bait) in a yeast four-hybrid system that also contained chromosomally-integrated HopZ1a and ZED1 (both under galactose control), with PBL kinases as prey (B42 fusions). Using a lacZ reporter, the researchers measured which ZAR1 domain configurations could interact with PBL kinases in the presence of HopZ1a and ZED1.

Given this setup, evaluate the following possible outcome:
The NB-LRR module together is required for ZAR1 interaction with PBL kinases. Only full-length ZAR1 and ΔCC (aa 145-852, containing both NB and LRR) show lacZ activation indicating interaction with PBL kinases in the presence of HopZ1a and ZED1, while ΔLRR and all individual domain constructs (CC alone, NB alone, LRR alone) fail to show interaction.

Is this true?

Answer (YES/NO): NO